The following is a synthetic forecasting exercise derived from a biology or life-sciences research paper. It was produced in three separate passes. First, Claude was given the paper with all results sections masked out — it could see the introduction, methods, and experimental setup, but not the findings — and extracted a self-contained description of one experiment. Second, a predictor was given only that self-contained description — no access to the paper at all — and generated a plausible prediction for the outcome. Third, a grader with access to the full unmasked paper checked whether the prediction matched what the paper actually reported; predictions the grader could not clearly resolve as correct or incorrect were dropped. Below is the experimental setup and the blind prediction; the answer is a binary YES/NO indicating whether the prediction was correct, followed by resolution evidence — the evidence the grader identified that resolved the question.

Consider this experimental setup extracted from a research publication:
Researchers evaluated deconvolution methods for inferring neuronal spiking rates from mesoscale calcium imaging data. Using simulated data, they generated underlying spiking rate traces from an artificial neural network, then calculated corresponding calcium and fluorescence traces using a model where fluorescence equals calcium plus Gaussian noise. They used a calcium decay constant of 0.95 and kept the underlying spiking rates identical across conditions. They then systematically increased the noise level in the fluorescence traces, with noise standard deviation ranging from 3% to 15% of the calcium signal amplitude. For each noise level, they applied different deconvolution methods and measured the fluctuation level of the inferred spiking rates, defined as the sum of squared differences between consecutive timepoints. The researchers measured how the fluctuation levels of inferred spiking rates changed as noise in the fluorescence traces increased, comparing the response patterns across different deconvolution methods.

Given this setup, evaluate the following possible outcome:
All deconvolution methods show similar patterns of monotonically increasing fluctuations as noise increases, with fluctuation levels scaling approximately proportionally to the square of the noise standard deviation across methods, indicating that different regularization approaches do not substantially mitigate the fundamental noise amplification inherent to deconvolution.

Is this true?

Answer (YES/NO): NO